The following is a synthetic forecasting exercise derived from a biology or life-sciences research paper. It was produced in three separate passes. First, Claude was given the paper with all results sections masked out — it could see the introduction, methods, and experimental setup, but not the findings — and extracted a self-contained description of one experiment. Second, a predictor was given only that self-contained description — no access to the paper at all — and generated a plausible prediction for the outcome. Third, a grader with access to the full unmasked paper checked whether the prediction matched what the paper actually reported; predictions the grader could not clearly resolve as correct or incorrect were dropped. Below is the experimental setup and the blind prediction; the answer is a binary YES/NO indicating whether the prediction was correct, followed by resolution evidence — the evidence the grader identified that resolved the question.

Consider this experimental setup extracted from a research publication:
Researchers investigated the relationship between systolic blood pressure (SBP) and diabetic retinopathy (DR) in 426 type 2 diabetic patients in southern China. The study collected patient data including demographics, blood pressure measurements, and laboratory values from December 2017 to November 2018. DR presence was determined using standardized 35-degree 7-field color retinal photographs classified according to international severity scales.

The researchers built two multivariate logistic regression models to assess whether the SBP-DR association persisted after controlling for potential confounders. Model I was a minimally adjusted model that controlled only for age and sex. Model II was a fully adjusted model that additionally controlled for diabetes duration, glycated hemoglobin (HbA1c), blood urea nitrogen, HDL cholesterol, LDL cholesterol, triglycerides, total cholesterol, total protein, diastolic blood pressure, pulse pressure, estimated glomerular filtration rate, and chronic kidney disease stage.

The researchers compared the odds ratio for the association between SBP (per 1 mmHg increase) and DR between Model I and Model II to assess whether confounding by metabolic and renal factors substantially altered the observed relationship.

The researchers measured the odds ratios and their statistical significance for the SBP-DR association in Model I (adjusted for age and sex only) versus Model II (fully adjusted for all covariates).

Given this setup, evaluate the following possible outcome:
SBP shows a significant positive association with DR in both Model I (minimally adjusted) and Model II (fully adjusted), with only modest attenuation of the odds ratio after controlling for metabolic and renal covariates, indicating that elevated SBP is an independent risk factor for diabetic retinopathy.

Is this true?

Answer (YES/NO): NO